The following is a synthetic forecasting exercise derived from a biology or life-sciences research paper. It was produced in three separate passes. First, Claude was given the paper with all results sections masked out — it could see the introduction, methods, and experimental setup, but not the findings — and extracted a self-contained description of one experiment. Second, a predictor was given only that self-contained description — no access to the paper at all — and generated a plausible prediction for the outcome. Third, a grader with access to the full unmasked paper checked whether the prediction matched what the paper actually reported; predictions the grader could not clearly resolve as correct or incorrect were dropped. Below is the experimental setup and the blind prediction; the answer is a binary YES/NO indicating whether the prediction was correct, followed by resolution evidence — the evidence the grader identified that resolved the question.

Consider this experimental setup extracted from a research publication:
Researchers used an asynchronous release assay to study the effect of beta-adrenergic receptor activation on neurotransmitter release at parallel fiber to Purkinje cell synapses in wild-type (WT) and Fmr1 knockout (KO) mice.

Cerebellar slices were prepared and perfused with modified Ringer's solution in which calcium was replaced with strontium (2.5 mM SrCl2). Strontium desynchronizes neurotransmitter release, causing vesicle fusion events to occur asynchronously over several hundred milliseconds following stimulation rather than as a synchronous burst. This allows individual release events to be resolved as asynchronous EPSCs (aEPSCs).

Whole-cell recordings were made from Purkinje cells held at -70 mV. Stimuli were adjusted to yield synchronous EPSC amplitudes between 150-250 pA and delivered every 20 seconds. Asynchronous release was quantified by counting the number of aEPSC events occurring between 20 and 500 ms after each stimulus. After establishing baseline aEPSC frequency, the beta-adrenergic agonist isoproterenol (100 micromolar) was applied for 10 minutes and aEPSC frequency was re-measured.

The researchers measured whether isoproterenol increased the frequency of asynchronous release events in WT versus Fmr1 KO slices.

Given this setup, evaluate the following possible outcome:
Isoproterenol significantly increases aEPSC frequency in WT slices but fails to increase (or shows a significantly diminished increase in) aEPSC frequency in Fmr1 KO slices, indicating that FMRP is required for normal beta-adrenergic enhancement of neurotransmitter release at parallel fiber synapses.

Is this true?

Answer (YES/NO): YES